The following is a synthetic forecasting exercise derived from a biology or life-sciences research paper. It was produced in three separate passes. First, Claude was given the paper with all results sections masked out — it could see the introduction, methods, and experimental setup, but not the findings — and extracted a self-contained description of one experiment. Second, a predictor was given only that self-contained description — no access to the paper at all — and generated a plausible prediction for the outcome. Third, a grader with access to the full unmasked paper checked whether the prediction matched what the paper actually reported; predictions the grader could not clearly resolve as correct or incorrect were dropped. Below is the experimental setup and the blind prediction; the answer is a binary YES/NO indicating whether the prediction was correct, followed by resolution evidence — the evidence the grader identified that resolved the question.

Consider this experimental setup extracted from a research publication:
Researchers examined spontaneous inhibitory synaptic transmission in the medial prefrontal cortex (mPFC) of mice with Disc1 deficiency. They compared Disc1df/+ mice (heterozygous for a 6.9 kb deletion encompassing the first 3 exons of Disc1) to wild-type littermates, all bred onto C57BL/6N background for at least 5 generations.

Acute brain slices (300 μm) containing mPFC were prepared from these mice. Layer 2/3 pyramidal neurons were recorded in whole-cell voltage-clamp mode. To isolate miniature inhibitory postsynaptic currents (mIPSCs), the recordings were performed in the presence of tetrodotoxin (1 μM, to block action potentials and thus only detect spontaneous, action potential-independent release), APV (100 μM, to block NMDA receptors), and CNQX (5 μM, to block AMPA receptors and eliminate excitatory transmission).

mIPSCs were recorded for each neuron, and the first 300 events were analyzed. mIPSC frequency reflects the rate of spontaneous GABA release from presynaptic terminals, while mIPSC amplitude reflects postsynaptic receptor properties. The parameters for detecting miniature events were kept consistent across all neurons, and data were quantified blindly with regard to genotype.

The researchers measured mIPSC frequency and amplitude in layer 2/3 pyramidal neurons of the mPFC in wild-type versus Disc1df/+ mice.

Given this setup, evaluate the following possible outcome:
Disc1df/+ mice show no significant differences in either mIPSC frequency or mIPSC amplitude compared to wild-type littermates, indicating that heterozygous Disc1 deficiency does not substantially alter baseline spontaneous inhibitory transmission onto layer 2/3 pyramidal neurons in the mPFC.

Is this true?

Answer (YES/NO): NO